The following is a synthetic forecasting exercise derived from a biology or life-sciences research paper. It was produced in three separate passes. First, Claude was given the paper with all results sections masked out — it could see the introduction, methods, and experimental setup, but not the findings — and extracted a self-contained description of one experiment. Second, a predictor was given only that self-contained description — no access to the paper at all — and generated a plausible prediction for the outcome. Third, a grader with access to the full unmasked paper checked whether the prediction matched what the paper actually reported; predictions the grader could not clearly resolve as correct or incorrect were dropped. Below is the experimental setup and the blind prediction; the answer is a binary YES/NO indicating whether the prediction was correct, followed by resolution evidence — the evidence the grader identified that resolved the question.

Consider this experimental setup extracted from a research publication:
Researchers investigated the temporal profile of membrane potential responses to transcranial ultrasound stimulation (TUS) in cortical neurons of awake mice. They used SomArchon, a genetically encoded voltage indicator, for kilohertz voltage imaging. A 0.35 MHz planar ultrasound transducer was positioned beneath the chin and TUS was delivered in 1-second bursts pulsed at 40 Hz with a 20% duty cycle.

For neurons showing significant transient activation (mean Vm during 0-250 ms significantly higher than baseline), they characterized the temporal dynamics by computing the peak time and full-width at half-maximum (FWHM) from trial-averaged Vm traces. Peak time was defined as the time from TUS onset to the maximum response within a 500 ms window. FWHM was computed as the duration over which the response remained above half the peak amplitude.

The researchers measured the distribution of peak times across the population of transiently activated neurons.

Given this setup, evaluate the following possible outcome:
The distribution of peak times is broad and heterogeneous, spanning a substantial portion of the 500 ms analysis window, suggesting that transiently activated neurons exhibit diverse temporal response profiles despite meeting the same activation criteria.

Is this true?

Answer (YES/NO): NO